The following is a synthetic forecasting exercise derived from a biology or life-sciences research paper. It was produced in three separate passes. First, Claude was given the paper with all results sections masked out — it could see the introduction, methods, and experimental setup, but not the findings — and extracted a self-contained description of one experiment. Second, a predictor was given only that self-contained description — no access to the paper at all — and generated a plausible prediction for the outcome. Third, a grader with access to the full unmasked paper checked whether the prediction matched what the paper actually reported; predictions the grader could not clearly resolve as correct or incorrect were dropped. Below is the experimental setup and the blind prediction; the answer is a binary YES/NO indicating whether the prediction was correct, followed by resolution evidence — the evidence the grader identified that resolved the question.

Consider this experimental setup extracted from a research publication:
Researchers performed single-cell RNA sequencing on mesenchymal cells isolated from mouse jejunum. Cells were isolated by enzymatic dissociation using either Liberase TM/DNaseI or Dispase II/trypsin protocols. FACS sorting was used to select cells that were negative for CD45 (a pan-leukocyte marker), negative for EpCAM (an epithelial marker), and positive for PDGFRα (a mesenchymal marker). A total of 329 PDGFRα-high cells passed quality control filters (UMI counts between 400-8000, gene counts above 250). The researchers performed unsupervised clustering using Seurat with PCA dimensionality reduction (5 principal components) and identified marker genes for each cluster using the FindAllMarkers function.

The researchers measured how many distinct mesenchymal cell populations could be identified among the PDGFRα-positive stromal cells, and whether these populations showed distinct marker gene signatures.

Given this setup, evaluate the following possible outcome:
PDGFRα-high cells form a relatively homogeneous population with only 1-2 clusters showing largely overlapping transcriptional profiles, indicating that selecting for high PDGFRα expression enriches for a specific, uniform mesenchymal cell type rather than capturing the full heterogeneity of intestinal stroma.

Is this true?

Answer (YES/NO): NO